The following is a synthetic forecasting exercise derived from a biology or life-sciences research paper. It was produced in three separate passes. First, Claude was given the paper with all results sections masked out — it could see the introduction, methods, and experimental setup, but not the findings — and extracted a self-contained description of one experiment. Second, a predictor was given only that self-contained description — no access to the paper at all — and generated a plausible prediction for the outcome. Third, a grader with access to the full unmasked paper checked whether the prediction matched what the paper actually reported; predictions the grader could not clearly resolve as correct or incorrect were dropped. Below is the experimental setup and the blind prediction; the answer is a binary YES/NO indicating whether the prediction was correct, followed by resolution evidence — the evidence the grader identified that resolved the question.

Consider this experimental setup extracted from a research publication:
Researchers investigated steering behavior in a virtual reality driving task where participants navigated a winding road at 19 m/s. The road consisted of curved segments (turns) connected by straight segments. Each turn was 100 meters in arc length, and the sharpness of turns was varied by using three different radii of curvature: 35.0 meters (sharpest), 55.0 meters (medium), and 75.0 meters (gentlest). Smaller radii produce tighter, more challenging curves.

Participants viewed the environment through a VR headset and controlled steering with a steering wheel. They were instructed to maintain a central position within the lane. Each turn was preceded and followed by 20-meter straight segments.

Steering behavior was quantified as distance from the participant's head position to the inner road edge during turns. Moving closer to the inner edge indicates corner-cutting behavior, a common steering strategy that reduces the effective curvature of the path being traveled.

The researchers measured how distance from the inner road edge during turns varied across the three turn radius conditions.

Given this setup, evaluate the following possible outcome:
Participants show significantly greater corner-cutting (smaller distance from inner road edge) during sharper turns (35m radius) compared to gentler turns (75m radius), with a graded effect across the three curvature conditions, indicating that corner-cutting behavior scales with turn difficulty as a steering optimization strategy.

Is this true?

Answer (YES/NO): NO